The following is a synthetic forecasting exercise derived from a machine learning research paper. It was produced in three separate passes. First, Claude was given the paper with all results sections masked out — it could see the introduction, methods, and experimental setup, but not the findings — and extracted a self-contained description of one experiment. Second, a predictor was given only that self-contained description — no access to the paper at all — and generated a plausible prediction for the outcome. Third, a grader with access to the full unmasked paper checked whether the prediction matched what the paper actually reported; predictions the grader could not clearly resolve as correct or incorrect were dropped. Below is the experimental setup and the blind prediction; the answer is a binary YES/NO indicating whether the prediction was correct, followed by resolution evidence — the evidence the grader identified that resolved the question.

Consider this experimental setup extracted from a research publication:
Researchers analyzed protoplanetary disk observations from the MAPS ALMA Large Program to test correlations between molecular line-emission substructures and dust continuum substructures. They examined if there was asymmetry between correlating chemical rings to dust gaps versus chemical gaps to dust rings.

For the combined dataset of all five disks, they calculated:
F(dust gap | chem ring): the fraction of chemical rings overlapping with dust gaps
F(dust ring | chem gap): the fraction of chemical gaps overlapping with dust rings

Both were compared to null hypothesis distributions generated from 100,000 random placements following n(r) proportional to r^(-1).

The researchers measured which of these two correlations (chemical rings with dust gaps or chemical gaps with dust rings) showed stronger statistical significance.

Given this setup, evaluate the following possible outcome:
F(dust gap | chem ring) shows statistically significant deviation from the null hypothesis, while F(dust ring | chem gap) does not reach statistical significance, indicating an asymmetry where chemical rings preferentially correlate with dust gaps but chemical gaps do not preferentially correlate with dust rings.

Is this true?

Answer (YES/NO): YES